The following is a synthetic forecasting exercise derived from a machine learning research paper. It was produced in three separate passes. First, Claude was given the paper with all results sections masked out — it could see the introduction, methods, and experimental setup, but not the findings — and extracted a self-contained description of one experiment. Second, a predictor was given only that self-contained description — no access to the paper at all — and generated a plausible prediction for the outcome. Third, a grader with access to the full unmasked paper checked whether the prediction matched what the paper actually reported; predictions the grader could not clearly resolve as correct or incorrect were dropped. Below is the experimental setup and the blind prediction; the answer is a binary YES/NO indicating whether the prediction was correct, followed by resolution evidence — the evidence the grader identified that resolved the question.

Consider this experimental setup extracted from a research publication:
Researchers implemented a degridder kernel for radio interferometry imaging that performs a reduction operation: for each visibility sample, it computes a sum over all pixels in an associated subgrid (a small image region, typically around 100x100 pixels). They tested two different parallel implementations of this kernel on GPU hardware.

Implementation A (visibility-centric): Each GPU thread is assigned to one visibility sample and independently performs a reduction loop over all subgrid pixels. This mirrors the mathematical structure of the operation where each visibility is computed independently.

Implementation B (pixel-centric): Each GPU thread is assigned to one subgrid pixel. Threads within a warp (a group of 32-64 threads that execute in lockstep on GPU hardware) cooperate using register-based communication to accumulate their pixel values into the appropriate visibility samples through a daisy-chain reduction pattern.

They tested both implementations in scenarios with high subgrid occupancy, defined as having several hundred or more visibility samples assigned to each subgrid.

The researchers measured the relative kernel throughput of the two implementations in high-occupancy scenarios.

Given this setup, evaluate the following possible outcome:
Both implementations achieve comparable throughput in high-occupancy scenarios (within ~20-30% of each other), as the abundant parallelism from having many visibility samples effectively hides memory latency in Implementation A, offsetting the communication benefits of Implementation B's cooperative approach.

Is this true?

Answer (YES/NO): YES